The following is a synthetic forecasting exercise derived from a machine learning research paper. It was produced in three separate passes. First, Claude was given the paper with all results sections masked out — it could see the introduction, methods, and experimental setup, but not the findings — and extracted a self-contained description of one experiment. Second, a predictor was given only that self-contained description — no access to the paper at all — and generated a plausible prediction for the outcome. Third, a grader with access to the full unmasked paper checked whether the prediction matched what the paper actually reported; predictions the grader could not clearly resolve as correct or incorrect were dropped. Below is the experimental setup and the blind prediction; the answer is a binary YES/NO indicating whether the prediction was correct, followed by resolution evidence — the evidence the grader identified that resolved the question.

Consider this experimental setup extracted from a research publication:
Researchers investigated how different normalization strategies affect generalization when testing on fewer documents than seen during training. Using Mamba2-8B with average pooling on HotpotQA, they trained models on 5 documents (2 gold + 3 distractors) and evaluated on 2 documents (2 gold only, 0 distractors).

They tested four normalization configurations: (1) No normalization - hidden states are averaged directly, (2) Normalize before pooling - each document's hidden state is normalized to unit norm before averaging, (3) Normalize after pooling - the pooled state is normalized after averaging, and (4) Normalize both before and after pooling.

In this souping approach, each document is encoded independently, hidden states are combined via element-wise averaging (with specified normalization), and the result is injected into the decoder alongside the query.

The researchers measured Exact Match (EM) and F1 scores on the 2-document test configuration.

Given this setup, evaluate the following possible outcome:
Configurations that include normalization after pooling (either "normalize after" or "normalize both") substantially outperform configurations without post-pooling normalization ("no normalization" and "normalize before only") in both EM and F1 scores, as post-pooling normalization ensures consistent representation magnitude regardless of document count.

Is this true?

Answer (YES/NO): NO